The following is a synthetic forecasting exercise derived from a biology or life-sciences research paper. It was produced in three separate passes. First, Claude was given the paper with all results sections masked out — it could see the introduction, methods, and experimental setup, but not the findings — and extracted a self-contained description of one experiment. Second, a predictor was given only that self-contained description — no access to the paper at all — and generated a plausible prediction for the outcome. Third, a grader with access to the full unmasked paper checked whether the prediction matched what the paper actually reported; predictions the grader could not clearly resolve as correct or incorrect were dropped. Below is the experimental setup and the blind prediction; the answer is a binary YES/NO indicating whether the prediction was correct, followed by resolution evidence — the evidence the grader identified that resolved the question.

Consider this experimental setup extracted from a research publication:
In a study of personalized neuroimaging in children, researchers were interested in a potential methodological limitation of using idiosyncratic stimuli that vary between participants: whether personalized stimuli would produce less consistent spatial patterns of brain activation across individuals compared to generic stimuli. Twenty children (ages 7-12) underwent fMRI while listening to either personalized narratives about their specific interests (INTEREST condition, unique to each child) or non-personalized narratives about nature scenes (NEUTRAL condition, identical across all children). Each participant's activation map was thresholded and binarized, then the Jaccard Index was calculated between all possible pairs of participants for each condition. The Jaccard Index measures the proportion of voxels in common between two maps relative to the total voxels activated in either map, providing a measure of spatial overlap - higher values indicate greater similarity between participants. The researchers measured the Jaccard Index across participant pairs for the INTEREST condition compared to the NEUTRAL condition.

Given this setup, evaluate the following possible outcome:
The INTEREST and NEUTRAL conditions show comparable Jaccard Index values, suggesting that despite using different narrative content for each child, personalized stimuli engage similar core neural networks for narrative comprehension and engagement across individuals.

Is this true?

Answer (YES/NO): NO